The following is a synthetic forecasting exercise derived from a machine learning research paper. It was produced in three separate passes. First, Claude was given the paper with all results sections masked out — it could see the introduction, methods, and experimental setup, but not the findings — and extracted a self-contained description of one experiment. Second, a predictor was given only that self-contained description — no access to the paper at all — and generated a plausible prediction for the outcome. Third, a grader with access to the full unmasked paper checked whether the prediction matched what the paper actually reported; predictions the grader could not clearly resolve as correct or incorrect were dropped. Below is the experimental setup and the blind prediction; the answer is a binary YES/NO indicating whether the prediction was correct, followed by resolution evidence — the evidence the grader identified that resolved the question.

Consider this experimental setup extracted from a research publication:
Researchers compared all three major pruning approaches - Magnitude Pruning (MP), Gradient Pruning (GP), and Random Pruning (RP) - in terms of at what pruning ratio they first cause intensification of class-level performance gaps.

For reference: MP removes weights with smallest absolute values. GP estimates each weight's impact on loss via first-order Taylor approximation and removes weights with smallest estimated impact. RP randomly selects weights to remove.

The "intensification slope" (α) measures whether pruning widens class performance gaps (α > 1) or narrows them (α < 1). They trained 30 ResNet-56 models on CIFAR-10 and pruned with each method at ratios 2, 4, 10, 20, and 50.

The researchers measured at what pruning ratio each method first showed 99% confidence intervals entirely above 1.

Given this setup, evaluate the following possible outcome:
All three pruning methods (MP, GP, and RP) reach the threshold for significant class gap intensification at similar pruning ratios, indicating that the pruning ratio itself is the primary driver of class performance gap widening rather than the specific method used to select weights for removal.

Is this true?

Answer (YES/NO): NO